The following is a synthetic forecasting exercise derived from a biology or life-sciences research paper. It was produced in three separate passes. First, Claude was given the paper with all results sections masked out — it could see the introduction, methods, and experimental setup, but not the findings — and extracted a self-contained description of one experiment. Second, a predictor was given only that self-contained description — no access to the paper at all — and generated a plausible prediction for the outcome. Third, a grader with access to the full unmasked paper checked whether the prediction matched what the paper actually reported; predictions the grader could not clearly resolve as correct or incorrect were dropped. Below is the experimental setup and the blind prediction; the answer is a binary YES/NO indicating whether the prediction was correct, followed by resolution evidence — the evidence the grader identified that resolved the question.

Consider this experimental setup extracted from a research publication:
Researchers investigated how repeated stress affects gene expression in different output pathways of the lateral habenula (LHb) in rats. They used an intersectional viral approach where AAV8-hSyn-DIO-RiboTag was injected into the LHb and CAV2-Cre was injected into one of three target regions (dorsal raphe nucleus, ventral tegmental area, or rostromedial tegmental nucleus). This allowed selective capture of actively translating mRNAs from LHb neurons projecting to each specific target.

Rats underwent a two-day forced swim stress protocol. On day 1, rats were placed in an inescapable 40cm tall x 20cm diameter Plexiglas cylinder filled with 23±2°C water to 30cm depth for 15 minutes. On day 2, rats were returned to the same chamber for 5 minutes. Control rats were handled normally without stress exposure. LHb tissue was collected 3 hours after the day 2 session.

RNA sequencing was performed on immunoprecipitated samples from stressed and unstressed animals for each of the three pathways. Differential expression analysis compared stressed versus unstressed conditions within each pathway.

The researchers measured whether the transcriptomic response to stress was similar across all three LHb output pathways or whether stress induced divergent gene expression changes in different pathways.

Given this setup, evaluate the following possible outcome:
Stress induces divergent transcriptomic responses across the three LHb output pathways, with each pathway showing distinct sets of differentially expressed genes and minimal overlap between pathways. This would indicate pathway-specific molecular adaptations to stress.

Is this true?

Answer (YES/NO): YES